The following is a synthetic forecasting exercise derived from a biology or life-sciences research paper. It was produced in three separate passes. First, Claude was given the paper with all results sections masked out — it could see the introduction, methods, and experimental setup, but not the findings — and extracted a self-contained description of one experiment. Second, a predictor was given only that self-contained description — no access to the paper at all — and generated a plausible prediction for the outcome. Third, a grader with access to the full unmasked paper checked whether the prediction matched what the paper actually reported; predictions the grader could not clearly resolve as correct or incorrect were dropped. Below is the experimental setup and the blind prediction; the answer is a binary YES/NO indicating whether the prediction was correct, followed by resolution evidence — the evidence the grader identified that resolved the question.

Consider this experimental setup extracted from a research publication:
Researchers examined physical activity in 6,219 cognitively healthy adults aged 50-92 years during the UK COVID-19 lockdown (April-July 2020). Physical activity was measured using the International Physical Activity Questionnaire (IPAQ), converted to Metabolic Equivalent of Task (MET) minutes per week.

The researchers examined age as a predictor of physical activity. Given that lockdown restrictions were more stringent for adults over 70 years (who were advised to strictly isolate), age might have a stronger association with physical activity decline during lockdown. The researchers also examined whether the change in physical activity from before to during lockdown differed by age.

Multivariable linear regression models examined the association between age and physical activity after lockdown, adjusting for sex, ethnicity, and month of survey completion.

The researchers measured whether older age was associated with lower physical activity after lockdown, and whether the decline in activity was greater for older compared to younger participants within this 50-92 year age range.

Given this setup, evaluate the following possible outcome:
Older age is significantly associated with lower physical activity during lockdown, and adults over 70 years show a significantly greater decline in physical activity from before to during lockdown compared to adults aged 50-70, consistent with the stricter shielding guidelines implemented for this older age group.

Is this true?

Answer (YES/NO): NO